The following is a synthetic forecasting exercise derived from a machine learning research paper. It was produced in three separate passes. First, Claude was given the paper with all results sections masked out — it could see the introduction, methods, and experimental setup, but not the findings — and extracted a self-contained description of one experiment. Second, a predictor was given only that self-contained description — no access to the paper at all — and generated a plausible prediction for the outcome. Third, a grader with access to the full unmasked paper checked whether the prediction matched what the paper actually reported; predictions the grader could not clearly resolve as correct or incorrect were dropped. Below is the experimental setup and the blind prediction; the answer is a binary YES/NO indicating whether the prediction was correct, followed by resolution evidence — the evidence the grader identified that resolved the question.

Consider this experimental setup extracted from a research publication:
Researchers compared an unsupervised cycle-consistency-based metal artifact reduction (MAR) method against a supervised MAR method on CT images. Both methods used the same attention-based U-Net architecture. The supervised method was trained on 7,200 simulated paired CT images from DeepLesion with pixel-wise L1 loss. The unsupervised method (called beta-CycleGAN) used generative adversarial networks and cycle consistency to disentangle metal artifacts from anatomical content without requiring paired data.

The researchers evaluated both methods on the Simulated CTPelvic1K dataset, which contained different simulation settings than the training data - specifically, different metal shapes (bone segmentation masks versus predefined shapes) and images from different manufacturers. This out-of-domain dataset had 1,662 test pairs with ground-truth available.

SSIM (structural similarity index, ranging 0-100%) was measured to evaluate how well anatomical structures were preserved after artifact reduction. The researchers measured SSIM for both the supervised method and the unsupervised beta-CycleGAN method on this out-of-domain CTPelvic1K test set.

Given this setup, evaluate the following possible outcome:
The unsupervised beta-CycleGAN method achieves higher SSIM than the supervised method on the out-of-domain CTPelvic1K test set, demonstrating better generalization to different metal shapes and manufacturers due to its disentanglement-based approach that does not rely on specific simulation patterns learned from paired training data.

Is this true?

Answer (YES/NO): YES